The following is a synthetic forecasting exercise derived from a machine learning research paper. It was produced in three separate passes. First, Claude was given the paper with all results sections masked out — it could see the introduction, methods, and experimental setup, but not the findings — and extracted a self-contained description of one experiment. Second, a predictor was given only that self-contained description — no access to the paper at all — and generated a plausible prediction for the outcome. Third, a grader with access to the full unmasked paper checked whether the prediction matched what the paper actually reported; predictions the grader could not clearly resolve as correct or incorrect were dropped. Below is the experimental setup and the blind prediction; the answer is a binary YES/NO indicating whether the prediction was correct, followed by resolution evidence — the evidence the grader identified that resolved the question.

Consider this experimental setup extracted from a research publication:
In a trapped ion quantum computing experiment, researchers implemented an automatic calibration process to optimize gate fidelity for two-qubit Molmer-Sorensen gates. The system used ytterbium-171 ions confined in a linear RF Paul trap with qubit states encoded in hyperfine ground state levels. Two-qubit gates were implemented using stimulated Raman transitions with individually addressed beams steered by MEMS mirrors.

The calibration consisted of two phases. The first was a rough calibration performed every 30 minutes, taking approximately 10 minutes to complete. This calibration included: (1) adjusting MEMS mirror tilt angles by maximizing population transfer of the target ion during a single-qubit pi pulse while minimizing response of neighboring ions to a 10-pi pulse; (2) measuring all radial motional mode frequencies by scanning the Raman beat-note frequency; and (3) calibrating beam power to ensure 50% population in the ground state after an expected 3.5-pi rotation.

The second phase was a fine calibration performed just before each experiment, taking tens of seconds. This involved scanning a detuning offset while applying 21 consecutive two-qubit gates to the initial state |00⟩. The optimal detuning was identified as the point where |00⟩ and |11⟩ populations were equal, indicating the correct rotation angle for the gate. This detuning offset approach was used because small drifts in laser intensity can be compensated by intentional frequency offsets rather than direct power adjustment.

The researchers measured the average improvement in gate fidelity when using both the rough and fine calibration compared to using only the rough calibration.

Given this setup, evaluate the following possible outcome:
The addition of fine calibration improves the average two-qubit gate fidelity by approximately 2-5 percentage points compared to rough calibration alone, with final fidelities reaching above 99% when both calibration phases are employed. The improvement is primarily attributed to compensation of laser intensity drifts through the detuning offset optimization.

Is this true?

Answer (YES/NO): NO